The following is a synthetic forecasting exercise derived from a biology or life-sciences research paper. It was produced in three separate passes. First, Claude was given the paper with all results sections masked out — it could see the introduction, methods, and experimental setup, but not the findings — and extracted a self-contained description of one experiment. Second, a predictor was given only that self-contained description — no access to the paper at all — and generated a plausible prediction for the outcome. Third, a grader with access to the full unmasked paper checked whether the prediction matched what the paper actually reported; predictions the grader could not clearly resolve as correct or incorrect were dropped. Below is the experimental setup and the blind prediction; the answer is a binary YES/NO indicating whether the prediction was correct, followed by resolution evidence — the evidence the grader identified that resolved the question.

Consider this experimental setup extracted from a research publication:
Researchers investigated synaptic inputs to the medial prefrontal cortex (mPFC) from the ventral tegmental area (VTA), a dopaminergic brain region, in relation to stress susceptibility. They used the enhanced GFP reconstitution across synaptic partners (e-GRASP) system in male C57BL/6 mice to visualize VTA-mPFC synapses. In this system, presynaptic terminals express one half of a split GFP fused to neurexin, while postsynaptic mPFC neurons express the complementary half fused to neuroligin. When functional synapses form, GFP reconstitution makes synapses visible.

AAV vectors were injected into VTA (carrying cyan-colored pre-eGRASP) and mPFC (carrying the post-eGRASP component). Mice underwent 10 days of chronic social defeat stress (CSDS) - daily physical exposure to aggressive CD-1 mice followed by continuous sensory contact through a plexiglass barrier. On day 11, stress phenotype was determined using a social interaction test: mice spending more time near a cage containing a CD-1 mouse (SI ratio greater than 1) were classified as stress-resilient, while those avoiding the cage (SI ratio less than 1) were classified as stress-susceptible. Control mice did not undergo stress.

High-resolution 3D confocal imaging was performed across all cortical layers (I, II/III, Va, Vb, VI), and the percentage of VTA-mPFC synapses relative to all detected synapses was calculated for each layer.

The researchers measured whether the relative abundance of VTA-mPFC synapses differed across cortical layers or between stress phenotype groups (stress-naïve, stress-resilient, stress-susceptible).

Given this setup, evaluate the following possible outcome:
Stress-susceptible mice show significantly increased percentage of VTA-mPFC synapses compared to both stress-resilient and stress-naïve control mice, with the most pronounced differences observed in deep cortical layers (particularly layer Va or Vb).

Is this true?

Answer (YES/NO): NO